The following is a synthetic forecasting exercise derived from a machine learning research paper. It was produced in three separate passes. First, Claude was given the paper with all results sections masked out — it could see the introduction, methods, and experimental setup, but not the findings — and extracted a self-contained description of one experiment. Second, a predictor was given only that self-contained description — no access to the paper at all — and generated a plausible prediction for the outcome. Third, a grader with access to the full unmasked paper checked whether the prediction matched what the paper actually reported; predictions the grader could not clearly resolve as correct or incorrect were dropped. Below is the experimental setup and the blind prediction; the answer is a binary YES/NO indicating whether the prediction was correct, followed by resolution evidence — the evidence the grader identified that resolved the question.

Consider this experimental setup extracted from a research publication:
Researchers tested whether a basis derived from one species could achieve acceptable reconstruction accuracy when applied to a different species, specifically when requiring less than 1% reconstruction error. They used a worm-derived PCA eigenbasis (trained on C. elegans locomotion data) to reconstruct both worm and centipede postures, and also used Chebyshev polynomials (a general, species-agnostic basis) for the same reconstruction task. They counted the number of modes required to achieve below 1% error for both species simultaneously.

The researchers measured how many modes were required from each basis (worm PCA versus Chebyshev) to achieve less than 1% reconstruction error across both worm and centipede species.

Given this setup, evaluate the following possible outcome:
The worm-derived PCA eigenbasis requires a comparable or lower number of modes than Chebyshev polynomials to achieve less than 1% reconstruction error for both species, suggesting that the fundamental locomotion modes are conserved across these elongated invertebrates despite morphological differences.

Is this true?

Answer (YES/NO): YES